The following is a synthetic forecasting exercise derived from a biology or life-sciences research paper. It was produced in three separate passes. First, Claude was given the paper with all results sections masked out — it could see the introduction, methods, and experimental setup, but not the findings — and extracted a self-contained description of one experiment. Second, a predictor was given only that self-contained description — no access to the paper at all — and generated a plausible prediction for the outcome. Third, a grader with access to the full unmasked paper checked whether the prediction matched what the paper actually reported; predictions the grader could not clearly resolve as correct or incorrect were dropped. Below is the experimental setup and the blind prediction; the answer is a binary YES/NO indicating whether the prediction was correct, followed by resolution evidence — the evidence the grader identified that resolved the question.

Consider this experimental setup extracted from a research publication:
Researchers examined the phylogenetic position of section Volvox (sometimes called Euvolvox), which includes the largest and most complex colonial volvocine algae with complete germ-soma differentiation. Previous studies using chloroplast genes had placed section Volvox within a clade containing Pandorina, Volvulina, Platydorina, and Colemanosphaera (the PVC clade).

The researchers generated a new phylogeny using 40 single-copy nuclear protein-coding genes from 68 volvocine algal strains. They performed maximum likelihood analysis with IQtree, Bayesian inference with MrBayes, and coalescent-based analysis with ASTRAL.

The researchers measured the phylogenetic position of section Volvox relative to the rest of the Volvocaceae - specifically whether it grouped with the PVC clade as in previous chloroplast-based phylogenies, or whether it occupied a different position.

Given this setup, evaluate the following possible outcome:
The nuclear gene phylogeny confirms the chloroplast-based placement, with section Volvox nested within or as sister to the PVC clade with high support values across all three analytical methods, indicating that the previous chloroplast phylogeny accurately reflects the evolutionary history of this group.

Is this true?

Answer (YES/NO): NO